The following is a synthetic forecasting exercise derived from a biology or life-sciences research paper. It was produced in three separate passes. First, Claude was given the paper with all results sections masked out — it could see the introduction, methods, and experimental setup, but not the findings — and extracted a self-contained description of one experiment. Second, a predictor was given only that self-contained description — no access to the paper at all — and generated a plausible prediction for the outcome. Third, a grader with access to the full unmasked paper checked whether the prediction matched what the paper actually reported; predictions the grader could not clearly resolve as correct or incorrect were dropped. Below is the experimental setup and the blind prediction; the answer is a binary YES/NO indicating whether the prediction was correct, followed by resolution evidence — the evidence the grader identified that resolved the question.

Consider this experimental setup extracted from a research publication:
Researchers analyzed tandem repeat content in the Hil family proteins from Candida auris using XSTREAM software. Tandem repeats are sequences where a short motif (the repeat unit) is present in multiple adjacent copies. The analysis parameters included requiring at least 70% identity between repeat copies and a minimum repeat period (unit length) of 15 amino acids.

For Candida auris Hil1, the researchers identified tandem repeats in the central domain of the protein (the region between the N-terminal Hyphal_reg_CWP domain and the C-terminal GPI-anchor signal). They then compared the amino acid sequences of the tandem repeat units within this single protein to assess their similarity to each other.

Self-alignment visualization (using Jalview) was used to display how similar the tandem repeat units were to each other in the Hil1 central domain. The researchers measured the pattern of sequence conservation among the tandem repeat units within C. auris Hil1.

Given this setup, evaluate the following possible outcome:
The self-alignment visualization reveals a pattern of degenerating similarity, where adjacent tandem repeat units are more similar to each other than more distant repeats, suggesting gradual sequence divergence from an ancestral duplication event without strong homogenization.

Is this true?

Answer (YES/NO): NO